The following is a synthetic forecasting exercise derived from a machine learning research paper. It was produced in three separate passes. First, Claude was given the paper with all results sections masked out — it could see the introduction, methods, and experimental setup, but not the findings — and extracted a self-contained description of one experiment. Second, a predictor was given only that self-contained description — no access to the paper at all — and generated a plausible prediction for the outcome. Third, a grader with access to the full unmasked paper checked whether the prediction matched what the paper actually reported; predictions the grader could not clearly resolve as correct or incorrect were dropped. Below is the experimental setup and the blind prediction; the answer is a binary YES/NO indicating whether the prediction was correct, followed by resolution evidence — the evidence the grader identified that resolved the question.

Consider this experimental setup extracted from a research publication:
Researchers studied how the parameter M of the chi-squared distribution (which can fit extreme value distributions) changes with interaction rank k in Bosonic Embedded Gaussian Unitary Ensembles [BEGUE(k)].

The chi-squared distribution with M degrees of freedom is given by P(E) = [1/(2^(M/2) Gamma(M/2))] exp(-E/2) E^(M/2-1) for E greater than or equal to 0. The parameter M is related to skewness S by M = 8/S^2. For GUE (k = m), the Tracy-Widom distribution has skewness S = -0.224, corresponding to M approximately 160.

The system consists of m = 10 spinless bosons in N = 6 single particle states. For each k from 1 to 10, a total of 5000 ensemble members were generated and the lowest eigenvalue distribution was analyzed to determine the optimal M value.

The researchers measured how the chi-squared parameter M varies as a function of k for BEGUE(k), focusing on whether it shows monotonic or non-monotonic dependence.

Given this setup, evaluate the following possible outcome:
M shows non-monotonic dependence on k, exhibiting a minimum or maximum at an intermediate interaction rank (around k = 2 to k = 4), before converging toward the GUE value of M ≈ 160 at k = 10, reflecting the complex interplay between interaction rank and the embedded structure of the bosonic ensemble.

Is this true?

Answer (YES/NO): NO